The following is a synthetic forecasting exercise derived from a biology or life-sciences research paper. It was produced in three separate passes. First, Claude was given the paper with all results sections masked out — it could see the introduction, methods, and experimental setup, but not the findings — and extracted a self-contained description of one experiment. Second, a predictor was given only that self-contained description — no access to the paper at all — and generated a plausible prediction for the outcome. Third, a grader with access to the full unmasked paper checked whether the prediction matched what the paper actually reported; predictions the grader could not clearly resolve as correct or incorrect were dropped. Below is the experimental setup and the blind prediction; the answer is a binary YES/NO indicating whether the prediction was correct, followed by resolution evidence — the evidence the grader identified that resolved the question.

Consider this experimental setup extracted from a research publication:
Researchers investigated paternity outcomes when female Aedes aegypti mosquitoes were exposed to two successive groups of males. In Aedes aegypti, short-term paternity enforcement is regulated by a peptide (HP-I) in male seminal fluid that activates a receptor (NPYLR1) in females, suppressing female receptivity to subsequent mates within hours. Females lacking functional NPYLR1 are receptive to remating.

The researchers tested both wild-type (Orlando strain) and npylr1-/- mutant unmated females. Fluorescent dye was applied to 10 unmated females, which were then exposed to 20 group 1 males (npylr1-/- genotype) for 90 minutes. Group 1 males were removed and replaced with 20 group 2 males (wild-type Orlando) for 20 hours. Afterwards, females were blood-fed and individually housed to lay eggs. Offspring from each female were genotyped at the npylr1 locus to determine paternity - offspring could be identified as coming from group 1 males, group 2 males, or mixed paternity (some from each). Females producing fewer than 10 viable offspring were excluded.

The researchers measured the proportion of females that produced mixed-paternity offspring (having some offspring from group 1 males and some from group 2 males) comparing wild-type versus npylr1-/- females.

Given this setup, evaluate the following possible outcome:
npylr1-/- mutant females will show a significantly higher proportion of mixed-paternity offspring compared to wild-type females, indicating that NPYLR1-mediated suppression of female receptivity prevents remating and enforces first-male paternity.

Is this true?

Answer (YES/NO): YES